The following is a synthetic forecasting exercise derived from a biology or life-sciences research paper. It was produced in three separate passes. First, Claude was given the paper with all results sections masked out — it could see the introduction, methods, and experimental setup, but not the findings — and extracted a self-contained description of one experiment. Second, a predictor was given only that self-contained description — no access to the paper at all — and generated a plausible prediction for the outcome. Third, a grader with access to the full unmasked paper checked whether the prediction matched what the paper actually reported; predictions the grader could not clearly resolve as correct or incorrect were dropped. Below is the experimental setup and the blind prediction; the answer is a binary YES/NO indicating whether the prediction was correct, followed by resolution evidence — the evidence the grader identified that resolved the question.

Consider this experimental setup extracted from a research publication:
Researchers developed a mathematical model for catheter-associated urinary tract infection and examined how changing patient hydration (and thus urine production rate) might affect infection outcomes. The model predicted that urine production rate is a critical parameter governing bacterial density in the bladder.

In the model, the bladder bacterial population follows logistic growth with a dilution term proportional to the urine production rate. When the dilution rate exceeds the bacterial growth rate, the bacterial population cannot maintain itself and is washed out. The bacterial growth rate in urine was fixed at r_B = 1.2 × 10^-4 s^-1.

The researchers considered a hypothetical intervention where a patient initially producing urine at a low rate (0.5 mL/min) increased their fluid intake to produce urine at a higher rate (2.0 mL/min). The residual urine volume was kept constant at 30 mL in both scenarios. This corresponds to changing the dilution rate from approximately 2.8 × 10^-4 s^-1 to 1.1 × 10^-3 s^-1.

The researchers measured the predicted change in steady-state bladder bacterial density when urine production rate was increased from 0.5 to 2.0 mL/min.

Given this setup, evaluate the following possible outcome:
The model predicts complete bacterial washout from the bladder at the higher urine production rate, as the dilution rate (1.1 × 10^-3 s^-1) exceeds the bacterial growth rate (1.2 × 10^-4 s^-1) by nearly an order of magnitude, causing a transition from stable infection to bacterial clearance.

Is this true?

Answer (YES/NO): NO